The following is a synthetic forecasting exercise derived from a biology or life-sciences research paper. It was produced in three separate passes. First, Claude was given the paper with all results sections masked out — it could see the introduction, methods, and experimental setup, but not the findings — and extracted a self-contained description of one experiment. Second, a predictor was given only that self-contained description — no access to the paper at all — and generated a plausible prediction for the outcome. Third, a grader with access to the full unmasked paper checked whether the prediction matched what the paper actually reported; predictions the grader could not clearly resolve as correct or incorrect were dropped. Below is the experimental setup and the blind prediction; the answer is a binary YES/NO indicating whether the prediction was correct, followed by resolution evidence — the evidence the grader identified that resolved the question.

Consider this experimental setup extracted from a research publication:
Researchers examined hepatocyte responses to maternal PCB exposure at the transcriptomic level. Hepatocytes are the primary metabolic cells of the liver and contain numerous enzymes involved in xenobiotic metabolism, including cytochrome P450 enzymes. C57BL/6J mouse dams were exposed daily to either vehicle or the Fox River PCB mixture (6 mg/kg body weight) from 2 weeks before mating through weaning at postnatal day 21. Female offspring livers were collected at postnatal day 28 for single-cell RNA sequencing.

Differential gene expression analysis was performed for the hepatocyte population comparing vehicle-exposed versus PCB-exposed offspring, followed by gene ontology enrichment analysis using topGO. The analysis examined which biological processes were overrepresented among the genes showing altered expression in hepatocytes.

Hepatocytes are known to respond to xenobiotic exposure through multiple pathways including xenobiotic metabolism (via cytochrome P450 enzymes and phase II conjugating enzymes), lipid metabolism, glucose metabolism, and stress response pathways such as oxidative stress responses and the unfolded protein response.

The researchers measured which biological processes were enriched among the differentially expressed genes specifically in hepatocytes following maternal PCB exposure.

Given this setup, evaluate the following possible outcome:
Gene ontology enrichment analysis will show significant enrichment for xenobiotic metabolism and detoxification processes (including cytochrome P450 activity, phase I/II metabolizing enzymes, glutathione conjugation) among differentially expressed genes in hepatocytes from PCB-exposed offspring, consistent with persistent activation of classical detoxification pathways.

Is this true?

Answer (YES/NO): NO